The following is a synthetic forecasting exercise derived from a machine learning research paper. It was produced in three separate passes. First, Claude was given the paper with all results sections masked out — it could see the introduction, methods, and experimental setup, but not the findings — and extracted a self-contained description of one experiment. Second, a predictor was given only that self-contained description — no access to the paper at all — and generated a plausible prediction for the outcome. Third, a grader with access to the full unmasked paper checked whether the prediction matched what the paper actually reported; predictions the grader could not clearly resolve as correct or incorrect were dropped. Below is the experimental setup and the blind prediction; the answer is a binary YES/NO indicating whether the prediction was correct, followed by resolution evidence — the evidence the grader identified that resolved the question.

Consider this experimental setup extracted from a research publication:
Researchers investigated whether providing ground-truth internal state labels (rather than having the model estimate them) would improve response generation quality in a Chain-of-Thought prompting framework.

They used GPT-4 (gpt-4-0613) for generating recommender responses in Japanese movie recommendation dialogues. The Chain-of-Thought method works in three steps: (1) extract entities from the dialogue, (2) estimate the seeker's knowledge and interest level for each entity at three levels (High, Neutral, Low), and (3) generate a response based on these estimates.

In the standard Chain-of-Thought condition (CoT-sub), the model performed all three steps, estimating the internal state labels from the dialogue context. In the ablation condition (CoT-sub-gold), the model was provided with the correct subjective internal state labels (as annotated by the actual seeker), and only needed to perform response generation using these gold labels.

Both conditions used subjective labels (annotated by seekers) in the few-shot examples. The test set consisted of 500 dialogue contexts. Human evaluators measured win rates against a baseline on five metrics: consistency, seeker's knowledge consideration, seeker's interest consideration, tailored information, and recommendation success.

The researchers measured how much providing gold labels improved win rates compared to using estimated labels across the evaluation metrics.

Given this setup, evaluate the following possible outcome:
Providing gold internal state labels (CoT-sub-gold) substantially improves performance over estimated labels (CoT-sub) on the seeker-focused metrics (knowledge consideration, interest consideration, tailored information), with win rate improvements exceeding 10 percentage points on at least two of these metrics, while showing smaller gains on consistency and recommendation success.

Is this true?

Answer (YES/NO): NO